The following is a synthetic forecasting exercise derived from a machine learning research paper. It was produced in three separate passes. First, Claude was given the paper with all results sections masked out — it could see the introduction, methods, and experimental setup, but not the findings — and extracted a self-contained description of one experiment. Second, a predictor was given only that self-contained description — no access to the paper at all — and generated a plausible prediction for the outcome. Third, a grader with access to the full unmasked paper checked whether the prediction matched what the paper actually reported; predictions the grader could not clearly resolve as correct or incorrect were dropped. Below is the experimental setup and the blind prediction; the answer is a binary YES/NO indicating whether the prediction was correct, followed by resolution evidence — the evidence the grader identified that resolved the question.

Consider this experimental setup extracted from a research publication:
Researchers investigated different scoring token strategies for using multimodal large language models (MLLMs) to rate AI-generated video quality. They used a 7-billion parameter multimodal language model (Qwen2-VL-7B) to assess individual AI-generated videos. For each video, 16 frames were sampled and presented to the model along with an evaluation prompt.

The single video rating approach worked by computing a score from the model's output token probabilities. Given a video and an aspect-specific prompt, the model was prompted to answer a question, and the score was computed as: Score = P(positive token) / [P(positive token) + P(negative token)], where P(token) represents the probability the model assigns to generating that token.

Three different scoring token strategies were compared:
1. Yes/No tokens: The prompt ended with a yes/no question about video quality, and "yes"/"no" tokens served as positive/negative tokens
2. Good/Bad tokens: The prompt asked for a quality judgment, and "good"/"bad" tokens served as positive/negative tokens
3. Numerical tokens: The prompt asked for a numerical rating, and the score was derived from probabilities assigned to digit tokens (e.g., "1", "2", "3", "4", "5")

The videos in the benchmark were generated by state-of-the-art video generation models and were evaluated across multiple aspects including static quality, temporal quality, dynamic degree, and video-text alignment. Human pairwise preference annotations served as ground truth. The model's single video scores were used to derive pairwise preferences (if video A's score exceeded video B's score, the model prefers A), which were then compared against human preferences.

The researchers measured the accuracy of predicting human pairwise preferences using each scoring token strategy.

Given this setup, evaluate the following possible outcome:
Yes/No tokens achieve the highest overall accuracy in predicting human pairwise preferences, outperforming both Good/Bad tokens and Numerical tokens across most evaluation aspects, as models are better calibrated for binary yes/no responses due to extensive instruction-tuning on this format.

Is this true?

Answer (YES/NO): NO